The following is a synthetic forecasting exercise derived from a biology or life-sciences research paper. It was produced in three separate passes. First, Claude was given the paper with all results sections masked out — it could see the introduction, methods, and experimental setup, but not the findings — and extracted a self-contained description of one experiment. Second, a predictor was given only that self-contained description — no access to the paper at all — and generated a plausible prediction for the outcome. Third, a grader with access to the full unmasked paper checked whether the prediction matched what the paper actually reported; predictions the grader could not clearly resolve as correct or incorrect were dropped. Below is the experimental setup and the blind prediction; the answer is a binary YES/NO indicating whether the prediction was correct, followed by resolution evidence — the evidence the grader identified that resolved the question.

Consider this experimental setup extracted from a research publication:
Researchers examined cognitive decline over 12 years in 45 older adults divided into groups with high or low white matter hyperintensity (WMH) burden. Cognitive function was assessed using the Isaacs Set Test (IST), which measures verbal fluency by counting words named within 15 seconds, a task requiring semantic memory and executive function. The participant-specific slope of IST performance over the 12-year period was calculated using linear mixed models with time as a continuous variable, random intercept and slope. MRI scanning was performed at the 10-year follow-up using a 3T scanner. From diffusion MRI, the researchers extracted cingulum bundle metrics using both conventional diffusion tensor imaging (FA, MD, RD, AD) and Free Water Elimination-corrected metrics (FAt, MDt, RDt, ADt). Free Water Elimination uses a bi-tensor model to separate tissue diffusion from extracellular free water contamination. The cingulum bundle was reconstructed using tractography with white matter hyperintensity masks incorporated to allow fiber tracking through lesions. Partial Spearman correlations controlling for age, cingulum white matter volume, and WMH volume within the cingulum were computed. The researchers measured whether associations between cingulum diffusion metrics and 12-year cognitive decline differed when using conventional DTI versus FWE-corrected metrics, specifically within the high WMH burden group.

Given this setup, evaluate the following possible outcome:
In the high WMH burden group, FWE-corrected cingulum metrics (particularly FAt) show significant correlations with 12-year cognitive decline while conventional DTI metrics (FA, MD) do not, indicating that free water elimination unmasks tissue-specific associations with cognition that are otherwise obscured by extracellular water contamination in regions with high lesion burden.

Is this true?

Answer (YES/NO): NO